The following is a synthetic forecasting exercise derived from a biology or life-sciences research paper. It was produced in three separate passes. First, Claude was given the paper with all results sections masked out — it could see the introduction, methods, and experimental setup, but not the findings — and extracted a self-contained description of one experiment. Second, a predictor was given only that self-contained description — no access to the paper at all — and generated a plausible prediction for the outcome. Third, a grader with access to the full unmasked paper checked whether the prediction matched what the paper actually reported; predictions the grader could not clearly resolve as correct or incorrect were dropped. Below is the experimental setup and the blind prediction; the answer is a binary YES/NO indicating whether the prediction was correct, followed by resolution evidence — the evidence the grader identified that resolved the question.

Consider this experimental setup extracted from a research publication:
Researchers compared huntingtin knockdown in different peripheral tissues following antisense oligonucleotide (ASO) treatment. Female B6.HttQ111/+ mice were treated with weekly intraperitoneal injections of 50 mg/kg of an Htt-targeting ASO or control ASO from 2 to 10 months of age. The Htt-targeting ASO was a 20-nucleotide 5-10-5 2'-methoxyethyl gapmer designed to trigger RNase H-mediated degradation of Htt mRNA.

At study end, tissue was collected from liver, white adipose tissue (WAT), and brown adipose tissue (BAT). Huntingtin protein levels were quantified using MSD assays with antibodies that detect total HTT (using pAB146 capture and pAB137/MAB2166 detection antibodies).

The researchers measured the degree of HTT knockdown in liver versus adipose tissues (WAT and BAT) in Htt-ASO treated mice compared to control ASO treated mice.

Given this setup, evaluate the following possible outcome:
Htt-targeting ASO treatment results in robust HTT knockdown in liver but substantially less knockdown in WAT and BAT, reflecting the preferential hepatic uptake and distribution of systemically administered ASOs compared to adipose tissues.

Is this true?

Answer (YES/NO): NO